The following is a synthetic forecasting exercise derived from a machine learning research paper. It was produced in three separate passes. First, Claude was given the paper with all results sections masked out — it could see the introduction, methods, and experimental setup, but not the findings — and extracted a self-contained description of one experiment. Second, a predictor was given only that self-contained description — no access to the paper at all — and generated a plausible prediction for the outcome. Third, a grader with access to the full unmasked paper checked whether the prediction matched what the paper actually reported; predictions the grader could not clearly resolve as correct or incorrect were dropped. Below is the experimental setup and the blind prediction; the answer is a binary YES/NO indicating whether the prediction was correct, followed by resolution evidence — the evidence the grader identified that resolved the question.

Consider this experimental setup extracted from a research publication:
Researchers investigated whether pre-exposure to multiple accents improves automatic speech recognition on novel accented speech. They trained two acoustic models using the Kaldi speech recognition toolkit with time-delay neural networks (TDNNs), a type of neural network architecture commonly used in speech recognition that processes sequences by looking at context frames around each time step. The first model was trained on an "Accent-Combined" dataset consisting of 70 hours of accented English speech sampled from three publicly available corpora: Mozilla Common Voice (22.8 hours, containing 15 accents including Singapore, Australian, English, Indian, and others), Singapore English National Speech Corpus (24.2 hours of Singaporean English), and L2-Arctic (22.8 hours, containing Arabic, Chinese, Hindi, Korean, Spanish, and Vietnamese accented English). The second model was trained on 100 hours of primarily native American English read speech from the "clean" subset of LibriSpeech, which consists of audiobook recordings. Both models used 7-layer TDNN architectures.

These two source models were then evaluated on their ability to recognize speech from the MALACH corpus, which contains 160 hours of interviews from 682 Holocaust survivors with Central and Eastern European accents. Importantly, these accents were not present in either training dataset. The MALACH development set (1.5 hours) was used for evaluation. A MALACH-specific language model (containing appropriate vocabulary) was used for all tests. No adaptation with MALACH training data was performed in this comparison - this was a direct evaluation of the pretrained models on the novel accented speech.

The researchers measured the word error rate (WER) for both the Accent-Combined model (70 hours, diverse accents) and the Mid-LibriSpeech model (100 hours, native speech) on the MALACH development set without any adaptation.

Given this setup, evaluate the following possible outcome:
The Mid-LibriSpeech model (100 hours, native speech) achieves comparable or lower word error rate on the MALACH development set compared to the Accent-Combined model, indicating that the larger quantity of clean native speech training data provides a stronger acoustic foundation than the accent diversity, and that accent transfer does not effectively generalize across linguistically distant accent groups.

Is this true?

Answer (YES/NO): NO